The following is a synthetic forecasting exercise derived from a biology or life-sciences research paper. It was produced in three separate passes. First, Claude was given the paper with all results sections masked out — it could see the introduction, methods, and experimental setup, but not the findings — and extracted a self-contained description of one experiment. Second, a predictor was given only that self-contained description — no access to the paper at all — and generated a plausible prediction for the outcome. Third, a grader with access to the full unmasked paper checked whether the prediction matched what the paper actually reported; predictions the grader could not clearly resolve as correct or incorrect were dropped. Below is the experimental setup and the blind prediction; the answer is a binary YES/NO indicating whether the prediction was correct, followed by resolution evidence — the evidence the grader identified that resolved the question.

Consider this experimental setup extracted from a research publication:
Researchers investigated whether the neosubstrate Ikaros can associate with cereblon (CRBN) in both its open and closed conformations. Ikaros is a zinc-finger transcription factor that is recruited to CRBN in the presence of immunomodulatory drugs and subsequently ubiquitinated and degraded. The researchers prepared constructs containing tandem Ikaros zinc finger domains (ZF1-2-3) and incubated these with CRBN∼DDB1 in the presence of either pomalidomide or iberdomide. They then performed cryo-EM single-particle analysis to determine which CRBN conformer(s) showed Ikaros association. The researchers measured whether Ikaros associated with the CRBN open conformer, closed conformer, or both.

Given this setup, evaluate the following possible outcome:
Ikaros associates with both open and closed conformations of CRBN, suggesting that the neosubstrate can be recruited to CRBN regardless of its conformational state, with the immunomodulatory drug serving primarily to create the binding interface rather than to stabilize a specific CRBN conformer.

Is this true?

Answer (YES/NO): NO